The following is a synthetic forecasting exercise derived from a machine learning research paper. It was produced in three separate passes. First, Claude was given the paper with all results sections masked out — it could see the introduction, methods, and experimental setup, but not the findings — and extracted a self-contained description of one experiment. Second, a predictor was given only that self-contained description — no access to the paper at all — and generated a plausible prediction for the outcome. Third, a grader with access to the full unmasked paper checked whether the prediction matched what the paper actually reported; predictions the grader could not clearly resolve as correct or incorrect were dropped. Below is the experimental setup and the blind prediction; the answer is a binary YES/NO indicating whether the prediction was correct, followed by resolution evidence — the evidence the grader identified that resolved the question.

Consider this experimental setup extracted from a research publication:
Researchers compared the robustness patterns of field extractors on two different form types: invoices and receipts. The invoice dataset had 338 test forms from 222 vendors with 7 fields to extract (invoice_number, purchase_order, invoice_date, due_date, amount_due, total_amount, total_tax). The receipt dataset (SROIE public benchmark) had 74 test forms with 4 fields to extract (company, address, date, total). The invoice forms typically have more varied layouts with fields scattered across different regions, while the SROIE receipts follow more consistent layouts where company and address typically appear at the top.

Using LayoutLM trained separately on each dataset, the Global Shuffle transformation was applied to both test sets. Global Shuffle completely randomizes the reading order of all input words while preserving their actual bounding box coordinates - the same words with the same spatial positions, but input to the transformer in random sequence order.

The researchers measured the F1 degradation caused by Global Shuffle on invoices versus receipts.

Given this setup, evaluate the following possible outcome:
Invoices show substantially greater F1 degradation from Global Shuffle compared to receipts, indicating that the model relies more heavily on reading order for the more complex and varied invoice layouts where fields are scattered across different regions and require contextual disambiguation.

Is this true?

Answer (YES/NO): NO